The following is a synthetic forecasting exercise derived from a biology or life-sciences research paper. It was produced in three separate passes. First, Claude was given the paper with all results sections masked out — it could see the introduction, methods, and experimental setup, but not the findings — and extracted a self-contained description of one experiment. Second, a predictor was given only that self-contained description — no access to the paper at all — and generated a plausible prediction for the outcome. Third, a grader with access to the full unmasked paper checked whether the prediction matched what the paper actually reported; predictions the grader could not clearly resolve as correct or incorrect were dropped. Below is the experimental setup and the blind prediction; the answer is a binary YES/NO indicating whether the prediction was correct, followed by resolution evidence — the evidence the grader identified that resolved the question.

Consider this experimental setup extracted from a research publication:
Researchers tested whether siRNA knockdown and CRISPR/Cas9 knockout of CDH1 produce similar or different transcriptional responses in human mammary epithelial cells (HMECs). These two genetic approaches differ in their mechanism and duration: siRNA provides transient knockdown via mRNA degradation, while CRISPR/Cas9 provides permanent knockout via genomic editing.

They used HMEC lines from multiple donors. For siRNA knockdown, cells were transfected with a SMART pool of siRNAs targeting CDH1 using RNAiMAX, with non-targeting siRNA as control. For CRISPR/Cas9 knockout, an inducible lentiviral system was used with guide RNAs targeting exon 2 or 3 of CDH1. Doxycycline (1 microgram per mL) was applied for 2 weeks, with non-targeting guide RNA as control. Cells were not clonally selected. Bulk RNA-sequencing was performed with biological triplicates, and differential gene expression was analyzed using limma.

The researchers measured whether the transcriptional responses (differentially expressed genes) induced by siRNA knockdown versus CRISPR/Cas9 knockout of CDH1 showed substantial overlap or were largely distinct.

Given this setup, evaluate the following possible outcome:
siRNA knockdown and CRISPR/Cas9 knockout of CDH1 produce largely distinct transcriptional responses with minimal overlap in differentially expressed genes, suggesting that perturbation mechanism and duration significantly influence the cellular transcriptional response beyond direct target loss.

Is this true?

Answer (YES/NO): NO